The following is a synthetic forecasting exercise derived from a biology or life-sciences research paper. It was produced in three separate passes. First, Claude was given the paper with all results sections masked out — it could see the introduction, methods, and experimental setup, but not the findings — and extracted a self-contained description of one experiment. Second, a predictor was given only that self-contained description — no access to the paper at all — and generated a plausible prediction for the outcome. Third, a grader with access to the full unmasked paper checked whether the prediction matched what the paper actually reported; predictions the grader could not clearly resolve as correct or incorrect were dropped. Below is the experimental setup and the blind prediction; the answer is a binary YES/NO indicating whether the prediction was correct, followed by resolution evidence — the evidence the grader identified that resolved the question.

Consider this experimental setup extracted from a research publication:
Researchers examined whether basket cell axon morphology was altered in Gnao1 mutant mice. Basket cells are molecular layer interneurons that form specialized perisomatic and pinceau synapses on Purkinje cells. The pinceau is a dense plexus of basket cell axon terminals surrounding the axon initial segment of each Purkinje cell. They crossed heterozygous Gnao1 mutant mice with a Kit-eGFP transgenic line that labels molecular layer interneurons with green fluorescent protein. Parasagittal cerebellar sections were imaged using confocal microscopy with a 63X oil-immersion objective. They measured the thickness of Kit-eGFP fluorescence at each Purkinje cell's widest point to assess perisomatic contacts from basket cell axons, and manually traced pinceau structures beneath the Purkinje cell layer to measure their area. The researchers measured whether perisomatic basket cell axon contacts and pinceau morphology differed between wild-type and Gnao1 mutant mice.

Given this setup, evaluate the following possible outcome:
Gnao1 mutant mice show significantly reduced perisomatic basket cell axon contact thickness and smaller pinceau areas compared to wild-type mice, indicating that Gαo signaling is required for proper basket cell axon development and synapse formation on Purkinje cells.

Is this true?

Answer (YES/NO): NO